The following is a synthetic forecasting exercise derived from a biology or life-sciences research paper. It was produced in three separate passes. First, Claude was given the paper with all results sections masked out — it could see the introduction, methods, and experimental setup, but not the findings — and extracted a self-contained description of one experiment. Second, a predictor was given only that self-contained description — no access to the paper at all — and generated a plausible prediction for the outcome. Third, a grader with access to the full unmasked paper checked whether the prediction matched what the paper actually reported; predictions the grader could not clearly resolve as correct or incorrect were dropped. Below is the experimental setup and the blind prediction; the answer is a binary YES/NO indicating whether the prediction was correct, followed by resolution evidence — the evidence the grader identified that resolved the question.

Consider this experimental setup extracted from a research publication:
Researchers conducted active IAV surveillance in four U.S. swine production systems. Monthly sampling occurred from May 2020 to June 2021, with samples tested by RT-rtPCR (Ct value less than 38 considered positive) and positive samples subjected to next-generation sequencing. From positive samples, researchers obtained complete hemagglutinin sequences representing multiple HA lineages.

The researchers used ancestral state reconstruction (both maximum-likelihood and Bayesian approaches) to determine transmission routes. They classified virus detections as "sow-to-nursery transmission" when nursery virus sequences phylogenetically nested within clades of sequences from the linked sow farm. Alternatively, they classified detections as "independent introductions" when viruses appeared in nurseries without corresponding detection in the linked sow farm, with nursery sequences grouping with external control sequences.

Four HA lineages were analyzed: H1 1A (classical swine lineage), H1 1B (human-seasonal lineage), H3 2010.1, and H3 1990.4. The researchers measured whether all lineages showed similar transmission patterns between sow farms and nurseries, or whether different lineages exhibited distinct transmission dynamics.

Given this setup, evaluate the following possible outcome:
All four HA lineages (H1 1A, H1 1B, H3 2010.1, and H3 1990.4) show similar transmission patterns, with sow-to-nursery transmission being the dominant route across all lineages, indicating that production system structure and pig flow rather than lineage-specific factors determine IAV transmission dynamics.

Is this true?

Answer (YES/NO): NO